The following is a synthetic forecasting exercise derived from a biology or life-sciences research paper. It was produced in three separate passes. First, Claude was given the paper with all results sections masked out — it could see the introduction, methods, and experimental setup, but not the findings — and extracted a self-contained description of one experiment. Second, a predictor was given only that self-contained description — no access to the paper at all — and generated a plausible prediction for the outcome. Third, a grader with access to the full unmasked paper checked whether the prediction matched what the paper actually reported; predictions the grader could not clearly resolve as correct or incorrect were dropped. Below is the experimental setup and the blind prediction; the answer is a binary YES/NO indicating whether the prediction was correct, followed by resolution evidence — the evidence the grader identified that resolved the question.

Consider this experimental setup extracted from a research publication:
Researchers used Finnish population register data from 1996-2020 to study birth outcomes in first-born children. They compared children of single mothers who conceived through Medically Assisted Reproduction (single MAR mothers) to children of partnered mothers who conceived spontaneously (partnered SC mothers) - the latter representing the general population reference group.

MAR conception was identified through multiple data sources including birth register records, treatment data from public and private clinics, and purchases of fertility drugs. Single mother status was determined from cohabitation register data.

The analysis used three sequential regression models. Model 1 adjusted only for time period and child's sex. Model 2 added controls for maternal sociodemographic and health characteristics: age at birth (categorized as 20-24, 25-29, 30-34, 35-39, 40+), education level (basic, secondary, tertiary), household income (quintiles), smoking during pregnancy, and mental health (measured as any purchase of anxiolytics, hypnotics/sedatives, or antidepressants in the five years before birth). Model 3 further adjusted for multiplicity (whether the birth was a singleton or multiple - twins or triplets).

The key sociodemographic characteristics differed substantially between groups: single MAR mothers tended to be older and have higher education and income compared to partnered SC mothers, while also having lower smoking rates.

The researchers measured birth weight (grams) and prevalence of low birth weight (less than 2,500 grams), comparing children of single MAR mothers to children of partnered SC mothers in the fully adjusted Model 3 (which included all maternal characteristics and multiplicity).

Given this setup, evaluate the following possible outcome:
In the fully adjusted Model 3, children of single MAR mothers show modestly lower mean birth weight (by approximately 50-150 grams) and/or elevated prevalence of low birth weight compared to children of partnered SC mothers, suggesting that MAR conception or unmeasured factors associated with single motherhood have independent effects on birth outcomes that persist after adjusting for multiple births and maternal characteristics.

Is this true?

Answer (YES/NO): NO